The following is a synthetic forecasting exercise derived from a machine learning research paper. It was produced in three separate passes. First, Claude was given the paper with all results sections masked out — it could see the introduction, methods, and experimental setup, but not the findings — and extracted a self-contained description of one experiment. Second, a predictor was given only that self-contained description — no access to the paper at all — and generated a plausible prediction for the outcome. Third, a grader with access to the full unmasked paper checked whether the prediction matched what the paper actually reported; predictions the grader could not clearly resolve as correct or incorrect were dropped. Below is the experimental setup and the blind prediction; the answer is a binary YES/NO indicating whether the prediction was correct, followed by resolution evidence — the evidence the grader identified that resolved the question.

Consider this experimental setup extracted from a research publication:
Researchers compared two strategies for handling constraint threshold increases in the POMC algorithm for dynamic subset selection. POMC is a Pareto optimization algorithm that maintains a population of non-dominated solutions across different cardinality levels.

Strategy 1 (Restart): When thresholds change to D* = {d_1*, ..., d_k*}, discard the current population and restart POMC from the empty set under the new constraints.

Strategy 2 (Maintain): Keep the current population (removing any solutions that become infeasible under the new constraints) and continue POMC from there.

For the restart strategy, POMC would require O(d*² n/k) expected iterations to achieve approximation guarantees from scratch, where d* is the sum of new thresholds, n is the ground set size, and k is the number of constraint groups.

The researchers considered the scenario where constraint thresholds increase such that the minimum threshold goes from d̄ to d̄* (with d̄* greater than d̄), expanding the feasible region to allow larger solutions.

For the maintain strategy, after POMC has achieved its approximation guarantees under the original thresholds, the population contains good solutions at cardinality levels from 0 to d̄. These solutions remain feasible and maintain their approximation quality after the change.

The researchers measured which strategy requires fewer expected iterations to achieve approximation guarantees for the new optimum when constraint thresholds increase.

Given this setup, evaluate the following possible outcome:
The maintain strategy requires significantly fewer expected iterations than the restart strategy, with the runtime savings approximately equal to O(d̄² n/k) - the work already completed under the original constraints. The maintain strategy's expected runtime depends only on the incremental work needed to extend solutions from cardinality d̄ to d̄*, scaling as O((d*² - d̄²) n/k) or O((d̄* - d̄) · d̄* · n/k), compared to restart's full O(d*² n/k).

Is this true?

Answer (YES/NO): NO